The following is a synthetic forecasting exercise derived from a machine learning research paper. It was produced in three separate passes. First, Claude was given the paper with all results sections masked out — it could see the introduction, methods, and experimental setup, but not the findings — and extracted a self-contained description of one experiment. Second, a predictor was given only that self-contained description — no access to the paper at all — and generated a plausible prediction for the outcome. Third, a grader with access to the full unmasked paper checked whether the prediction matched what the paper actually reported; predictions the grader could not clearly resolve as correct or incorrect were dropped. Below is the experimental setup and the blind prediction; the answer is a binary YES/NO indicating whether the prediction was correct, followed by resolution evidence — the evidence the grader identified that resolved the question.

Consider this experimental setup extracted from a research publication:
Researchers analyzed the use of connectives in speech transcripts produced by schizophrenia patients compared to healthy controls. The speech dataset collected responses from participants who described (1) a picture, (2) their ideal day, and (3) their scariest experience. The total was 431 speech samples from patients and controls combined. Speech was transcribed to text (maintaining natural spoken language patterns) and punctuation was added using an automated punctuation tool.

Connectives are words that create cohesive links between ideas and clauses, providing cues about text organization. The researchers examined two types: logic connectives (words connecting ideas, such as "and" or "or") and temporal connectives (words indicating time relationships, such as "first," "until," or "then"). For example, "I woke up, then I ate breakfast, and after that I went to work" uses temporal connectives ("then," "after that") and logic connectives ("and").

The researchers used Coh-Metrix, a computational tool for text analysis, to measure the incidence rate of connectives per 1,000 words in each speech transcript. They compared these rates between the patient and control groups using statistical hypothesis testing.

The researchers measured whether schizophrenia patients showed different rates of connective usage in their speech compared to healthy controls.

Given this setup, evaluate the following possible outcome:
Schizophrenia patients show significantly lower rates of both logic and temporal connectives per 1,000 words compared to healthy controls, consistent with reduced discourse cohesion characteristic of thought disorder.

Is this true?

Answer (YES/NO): YES